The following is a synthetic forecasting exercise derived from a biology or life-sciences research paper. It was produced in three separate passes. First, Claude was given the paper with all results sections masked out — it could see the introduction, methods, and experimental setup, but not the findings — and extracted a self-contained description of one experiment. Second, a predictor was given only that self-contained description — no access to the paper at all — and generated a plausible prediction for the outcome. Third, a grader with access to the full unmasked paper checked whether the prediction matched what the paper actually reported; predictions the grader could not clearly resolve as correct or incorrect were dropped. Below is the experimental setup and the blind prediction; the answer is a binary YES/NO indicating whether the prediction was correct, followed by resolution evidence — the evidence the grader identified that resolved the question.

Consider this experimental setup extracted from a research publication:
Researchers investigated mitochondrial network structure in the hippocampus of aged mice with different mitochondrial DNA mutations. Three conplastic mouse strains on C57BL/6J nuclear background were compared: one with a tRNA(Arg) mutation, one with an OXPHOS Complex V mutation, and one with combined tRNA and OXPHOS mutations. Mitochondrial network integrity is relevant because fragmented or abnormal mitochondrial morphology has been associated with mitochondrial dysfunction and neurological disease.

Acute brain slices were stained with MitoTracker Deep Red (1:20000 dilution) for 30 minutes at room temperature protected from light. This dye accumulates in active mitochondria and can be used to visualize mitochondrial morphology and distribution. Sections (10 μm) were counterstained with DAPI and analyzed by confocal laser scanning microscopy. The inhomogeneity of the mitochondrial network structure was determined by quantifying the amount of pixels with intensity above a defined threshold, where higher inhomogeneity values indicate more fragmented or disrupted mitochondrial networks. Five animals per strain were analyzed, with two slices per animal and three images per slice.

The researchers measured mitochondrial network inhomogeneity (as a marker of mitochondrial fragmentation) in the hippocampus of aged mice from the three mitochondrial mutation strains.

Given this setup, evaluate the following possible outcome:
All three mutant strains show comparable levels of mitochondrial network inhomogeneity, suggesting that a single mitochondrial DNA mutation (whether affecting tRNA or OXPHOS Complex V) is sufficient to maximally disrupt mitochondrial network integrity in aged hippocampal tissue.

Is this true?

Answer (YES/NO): NO